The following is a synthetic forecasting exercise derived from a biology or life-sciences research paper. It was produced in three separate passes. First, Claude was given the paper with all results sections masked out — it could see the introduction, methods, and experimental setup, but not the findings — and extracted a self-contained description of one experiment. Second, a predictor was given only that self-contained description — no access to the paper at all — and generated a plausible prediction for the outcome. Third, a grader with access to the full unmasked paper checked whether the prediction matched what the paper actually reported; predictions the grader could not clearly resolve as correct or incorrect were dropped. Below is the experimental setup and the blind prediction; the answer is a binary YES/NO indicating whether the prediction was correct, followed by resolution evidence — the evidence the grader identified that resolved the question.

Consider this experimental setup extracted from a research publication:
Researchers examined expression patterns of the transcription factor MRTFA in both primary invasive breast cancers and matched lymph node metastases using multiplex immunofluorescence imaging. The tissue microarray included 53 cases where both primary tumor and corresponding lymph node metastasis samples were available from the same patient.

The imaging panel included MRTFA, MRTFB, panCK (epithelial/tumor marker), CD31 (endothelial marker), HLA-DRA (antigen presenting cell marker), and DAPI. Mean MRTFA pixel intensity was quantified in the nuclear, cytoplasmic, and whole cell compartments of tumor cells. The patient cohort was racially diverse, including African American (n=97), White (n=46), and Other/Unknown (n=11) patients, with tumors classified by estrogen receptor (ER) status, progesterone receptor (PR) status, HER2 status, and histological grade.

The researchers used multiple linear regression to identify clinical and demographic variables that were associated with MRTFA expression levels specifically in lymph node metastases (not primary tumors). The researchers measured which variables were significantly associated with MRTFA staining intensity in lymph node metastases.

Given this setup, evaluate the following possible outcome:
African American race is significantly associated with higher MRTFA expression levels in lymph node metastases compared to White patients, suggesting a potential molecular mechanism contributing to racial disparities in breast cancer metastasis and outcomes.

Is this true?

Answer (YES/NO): YES